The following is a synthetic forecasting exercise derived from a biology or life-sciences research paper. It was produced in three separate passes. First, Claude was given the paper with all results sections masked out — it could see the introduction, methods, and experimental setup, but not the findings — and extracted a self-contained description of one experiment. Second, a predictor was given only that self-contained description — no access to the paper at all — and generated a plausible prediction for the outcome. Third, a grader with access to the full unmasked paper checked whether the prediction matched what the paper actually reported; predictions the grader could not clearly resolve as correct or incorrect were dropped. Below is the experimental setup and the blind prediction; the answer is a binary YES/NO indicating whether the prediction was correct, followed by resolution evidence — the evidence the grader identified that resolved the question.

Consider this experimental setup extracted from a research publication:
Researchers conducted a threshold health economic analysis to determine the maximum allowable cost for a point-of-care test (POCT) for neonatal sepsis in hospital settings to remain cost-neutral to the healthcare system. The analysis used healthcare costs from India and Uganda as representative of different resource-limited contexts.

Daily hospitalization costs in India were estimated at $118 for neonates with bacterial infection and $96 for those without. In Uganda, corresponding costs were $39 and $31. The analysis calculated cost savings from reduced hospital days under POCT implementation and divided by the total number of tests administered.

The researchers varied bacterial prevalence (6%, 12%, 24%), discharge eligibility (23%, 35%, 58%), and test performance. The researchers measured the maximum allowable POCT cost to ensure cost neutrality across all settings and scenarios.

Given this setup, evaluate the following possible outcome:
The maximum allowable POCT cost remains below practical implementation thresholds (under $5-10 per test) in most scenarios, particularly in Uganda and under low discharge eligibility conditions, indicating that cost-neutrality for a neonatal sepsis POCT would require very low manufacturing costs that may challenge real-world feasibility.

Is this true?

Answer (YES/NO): NO